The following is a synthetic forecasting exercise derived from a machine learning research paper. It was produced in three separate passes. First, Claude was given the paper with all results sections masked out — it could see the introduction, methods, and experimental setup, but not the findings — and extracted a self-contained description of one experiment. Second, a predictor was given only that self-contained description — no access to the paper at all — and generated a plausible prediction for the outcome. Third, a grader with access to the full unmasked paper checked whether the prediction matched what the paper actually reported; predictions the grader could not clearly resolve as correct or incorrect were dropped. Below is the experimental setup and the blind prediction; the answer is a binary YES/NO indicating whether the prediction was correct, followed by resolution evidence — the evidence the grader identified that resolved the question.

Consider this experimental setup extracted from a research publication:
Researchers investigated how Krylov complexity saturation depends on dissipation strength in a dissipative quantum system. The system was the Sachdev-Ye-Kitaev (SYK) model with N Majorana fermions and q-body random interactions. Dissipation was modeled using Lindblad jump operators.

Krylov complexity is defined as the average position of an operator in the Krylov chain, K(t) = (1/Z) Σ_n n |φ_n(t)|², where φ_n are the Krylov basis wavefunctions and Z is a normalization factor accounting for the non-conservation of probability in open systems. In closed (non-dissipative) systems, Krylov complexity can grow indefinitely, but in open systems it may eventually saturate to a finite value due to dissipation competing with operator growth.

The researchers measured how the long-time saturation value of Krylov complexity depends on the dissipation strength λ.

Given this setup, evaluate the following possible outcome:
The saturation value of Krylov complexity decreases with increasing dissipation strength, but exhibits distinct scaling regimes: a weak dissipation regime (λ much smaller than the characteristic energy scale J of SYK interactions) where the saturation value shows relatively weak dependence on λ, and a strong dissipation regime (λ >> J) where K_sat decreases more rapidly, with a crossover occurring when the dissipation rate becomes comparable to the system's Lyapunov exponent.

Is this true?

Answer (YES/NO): NO